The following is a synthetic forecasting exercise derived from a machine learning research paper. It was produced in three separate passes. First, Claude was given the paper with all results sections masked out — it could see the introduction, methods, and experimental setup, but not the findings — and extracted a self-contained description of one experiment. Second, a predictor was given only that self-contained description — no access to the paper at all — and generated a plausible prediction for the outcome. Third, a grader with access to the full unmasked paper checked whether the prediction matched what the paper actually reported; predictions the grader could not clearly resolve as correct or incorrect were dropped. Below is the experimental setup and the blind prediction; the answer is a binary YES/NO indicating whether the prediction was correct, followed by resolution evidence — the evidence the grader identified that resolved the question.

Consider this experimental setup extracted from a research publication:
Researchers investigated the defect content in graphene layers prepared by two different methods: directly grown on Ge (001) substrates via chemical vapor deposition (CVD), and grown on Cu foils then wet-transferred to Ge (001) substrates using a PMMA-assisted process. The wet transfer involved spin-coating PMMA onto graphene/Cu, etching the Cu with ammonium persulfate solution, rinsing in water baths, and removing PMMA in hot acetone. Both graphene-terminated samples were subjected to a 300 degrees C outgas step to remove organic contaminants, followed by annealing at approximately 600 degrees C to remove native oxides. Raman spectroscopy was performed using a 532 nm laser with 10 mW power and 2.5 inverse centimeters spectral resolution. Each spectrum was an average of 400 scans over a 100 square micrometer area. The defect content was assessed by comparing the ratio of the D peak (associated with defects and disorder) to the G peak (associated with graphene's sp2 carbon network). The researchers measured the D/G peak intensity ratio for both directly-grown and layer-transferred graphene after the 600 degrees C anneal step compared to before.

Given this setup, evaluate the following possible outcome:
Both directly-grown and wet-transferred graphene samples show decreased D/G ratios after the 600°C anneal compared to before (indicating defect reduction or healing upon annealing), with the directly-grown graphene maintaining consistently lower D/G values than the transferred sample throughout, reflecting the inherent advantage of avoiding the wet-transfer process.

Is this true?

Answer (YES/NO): NO